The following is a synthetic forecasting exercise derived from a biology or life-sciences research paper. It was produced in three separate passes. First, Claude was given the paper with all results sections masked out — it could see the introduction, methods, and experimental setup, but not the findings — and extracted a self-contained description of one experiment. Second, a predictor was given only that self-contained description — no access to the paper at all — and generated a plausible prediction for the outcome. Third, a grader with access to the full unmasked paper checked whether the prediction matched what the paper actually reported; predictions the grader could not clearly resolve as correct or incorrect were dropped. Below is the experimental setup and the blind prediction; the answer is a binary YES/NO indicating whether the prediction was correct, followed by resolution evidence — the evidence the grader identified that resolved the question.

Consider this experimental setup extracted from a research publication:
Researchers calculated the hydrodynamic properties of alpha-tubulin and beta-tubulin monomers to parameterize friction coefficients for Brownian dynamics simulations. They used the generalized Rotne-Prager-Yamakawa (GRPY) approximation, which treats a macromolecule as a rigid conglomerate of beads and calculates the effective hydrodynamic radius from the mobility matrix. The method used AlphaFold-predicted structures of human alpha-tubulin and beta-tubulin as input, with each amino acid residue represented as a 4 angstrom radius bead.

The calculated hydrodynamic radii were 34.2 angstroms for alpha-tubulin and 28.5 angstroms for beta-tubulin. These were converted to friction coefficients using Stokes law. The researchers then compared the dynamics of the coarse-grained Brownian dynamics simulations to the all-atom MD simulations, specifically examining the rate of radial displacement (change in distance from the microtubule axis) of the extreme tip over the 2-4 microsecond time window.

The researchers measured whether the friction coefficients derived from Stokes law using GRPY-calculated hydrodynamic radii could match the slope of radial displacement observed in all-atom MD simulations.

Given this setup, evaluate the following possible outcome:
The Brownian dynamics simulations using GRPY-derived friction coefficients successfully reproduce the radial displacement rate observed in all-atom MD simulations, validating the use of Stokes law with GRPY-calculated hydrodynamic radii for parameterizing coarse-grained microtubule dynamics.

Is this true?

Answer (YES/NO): NO